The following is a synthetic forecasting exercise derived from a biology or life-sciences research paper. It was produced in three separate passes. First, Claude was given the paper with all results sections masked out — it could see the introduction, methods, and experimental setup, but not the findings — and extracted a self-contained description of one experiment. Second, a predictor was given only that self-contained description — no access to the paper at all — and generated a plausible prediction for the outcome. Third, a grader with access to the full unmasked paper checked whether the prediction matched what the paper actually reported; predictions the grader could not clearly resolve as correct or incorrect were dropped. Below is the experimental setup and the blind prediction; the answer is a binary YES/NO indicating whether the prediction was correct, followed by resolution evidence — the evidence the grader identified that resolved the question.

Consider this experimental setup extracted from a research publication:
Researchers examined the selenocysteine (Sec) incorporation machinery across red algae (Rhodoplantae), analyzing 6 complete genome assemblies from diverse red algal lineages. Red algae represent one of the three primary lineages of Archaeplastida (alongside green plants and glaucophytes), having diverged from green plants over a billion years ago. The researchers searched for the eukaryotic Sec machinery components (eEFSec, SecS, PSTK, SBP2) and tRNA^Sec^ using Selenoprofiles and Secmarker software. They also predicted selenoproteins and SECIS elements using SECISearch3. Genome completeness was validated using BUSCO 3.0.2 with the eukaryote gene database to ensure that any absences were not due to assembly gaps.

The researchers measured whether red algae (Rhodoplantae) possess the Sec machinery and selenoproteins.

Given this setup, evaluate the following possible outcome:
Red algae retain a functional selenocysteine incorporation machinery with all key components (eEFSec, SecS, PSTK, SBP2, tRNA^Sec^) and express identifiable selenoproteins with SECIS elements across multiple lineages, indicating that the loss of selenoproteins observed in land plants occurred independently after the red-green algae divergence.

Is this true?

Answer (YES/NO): NO